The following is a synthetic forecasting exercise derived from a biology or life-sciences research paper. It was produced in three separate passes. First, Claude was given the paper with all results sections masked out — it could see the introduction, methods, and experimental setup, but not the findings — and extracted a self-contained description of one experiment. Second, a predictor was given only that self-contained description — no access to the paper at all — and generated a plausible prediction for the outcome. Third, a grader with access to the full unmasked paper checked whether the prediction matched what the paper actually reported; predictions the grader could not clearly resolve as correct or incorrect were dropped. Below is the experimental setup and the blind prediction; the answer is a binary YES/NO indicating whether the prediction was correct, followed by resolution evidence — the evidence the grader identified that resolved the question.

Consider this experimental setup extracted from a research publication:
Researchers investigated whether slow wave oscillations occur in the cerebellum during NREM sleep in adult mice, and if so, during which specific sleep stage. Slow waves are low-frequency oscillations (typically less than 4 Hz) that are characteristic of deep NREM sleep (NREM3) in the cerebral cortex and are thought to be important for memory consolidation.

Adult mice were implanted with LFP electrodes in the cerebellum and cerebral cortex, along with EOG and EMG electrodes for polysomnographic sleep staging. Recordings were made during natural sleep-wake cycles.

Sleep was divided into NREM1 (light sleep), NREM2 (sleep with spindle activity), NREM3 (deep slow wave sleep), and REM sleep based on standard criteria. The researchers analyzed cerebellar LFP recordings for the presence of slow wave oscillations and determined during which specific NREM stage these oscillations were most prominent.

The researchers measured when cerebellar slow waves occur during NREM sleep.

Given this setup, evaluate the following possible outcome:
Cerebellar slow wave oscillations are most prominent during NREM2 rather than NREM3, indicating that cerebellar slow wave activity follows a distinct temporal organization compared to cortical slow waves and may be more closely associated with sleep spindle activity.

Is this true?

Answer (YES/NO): NO